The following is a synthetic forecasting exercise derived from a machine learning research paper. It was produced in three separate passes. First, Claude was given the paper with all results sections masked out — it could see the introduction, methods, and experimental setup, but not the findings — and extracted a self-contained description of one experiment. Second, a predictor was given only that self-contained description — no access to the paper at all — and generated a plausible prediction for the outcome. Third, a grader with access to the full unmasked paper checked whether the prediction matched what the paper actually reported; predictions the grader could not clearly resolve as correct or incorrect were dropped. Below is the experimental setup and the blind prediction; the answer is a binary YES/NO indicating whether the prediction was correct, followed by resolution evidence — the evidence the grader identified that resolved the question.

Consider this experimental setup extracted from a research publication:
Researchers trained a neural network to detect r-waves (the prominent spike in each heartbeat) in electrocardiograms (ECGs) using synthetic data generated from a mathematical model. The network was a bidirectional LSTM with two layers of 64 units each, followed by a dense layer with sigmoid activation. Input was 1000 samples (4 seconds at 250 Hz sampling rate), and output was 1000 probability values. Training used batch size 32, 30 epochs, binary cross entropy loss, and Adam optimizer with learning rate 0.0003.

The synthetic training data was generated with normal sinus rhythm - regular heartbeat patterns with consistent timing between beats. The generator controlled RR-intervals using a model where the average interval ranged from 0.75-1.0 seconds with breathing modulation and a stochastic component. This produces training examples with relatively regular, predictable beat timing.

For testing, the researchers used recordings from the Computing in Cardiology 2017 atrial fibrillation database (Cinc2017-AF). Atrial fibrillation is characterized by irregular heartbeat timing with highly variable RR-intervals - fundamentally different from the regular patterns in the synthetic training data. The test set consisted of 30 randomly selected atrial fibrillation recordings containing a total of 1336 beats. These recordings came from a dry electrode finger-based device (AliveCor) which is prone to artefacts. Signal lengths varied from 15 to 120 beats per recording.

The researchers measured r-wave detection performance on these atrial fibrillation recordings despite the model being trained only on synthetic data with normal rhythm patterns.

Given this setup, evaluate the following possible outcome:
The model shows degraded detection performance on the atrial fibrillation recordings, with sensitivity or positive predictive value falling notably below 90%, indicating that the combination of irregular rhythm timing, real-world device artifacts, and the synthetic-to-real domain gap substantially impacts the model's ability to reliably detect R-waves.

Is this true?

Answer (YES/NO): NO